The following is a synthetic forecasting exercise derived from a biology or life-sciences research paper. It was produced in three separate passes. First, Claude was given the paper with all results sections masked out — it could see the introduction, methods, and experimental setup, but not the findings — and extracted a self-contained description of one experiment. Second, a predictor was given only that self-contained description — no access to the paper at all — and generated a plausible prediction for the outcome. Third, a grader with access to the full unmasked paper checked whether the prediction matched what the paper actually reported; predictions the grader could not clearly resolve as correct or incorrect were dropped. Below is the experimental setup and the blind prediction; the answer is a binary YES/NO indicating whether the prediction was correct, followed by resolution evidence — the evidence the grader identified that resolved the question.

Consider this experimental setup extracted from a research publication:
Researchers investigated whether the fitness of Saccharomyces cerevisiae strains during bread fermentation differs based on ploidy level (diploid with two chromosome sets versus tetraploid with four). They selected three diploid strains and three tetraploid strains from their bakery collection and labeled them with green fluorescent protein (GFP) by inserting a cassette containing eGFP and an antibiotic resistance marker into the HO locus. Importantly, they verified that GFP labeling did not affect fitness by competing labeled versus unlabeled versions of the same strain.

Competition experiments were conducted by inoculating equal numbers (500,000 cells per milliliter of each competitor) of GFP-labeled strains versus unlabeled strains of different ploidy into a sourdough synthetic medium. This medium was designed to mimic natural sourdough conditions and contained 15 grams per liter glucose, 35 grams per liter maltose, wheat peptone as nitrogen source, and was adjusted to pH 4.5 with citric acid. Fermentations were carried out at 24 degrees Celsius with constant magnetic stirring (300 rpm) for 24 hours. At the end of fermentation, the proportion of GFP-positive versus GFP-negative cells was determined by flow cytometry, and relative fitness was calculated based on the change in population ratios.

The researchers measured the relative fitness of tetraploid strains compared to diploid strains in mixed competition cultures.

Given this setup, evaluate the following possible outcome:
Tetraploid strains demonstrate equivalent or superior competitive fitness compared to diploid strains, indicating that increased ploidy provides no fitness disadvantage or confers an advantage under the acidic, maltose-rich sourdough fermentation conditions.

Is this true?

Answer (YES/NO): YES